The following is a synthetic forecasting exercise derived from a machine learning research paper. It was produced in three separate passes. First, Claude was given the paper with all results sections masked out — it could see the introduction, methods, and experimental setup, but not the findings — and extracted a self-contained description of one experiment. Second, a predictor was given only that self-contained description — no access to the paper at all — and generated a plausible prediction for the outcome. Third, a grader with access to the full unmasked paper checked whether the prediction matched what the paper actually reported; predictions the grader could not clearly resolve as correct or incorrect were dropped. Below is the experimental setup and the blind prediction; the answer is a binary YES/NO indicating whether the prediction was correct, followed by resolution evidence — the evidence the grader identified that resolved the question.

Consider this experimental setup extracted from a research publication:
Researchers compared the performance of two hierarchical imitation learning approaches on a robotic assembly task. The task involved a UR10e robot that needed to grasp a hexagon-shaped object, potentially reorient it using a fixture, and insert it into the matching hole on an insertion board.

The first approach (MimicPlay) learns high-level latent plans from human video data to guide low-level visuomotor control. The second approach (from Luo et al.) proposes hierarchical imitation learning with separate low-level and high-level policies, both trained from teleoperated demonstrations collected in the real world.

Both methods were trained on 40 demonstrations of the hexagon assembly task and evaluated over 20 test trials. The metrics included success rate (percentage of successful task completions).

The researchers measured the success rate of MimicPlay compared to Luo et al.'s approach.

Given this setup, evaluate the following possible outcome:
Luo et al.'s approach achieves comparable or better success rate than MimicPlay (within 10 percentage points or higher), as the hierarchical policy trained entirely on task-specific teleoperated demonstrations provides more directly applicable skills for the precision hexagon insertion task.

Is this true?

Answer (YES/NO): YES